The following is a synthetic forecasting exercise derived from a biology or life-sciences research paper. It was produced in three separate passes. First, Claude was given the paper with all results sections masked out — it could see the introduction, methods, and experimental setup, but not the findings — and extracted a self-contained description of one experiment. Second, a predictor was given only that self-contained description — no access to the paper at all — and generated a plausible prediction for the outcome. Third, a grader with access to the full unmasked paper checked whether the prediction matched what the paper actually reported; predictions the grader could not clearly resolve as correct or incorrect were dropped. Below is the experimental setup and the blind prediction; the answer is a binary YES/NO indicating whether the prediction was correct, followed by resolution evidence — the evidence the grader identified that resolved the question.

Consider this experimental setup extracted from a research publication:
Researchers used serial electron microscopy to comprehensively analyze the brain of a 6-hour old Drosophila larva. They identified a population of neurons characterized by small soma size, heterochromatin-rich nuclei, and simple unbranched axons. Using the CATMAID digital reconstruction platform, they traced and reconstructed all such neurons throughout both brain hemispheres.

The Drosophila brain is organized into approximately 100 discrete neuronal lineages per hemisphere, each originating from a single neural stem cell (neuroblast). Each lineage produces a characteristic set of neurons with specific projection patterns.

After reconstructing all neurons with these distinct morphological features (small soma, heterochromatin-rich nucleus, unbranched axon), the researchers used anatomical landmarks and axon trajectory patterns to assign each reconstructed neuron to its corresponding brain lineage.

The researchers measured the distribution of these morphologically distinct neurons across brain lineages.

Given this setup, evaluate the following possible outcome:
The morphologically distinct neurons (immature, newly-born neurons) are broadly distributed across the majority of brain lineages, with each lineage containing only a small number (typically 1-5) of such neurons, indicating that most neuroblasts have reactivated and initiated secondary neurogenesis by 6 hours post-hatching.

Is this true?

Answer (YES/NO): NO